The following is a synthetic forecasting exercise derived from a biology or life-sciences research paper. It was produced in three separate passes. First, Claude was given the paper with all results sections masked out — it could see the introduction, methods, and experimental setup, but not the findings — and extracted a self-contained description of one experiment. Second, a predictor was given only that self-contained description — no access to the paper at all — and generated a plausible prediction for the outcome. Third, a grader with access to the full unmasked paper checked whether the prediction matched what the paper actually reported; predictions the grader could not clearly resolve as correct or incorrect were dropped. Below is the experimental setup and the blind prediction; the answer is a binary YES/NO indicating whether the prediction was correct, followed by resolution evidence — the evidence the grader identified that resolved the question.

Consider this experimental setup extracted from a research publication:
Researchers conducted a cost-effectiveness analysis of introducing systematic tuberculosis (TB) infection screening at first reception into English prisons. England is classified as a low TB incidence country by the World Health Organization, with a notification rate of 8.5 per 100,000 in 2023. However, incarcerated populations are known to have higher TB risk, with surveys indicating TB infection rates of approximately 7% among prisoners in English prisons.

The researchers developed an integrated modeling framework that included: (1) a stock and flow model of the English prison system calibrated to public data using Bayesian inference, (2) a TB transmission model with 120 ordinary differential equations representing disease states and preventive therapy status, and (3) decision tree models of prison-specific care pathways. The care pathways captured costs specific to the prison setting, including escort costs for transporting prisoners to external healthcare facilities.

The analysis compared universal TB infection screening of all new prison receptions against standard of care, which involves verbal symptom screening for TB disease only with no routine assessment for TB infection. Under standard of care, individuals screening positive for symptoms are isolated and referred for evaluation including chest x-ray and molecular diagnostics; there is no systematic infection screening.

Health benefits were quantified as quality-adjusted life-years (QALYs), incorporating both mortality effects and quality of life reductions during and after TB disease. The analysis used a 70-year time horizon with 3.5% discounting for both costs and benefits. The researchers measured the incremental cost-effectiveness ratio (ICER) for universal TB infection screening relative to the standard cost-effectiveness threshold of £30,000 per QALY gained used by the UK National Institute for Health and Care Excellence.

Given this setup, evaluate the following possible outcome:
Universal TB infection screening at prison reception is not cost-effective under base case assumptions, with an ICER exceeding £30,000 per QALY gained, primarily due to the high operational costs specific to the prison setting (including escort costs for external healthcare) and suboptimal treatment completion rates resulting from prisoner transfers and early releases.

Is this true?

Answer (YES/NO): YES